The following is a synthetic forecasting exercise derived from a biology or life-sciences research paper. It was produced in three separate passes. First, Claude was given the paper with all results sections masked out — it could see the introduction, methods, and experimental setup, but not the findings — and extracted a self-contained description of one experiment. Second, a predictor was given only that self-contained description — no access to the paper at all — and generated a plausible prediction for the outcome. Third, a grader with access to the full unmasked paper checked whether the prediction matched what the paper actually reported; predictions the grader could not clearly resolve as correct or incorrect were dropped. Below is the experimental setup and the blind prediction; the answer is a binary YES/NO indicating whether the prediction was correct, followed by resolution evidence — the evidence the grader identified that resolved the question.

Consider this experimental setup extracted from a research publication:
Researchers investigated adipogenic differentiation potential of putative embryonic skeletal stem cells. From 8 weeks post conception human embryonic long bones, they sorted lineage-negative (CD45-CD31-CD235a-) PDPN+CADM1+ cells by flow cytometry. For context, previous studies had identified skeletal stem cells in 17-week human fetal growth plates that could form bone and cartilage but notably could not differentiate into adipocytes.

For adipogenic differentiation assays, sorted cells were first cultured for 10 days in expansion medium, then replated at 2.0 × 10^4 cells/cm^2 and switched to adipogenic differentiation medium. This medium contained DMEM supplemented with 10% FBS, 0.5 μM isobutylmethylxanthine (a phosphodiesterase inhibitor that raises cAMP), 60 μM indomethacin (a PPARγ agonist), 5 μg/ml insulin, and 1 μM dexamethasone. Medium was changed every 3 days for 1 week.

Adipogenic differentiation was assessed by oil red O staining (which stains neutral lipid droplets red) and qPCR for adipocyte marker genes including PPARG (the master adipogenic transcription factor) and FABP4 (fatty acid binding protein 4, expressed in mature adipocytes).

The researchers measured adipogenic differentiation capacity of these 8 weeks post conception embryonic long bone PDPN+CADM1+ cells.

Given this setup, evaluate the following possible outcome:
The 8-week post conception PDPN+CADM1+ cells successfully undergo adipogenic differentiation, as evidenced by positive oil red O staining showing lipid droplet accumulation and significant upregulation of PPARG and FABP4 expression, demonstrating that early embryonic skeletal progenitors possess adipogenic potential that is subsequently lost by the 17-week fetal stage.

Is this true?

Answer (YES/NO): NO